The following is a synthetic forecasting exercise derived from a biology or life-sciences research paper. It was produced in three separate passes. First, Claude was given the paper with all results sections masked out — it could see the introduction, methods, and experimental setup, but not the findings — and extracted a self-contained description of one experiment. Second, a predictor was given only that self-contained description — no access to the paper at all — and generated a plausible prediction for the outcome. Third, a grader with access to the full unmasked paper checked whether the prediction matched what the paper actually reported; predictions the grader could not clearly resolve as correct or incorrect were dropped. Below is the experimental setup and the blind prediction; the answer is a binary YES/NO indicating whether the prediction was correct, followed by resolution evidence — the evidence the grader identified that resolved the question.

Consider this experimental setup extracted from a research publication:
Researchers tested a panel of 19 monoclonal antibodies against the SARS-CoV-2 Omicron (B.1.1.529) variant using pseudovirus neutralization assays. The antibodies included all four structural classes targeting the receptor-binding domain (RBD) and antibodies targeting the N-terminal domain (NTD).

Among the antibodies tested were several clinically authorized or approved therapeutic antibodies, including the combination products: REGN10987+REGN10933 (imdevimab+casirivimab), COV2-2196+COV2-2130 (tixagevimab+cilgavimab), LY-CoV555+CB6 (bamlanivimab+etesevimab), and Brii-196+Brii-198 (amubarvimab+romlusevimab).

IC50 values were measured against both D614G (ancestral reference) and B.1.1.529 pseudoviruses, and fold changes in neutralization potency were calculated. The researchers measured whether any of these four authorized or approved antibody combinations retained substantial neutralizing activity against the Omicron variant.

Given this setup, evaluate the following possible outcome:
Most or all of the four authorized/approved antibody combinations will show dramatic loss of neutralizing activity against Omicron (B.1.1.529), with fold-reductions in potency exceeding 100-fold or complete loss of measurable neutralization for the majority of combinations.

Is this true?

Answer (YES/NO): YES